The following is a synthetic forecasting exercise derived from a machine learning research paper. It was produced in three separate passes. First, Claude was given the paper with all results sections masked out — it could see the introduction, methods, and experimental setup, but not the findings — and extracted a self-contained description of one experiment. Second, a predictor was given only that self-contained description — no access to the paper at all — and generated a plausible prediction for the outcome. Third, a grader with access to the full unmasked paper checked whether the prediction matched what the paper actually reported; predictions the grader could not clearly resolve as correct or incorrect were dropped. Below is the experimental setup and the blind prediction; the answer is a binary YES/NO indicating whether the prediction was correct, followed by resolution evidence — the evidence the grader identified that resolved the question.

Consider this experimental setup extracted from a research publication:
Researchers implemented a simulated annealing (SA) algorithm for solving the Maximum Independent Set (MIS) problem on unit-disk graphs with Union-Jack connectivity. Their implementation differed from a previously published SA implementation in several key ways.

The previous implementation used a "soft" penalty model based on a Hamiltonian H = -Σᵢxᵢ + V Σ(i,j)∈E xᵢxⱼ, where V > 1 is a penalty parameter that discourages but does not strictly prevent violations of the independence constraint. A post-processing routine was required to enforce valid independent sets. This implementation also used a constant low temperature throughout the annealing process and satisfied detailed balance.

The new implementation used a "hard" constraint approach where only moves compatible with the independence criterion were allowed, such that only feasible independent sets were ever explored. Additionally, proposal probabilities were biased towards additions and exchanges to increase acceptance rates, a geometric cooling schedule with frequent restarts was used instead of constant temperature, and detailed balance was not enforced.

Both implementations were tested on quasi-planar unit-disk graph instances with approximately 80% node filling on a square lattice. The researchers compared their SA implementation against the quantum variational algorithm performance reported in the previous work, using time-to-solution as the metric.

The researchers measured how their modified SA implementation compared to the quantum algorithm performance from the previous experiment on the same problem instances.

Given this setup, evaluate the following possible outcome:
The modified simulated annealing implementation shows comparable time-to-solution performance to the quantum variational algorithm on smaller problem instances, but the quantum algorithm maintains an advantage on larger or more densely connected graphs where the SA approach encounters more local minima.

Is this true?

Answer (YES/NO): NO